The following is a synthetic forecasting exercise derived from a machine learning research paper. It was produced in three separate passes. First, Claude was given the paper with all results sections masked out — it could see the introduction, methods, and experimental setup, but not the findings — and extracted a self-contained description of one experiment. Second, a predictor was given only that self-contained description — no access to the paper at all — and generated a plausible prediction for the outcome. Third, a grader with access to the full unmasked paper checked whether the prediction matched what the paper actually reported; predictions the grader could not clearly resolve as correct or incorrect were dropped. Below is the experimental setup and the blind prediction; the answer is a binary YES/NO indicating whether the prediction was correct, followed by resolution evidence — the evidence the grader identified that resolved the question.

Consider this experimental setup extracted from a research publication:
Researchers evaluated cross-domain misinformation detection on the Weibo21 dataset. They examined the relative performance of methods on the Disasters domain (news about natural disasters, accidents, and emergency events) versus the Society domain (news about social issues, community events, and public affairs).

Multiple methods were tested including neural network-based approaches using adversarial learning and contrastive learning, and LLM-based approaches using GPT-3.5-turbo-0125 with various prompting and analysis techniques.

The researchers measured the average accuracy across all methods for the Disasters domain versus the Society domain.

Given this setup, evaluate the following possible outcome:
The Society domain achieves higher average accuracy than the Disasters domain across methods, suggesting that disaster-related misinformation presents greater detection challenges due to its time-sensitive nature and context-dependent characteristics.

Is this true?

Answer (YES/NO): NO